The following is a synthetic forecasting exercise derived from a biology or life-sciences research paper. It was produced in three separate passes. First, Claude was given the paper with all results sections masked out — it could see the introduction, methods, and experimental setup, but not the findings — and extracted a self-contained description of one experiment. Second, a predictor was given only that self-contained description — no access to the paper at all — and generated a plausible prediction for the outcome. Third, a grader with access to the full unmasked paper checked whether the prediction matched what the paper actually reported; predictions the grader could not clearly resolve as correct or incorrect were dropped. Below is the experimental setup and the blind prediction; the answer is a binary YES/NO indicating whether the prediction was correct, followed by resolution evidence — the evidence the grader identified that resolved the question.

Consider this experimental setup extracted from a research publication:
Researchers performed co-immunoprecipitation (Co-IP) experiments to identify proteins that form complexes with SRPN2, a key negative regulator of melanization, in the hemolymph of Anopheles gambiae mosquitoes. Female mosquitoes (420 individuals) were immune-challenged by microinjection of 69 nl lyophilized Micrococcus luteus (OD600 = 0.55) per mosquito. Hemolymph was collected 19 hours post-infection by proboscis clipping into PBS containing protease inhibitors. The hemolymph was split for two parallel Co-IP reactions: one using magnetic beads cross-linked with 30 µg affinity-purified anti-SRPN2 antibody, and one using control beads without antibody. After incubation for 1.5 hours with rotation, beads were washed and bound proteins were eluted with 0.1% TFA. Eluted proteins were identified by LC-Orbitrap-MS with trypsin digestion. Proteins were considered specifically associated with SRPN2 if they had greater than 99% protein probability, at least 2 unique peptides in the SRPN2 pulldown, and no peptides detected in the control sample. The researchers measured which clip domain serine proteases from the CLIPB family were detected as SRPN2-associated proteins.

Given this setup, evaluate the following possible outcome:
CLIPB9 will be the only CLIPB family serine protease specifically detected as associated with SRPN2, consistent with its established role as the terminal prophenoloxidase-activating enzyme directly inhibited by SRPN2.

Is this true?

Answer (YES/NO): NO